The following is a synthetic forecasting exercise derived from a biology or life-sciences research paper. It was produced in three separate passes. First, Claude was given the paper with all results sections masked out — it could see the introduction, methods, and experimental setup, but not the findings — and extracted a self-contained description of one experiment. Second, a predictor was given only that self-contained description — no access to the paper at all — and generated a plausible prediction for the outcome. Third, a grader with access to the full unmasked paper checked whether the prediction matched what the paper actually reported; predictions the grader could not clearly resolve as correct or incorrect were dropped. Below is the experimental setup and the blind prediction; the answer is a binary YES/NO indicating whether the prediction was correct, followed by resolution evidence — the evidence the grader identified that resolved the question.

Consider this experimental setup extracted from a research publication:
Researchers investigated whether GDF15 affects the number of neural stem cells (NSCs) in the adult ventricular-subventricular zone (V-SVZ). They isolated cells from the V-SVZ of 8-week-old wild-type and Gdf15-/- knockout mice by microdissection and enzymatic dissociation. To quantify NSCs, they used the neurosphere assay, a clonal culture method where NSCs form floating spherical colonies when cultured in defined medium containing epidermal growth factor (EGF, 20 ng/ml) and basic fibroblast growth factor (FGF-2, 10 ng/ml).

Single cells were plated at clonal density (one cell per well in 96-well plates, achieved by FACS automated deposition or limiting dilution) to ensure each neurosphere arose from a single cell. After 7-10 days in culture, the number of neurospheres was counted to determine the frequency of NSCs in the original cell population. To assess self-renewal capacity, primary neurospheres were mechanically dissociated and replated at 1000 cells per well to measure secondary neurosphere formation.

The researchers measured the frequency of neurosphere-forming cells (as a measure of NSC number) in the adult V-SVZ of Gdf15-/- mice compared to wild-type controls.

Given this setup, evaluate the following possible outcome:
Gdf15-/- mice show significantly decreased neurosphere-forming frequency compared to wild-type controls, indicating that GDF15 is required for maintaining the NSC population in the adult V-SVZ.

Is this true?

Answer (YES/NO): NO